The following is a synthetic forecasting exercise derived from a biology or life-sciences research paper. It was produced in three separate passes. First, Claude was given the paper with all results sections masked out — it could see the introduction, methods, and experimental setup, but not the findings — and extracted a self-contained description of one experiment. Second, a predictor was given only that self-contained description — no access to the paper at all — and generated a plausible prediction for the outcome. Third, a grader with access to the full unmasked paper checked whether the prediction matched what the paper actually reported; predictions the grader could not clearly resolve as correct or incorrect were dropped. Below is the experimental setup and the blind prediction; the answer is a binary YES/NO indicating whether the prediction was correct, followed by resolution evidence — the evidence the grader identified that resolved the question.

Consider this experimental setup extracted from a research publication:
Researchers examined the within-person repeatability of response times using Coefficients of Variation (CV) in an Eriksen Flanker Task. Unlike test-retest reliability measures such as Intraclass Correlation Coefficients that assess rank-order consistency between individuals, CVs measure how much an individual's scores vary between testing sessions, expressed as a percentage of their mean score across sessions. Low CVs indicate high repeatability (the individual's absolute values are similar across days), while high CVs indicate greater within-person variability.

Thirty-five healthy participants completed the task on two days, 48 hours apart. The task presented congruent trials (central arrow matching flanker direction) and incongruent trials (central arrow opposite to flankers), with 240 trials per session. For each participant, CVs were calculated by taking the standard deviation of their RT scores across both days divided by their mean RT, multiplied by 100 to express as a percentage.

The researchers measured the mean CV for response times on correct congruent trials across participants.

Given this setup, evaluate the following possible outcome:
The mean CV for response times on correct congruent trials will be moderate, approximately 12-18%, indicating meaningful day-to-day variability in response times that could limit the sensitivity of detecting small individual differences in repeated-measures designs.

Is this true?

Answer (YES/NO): NO